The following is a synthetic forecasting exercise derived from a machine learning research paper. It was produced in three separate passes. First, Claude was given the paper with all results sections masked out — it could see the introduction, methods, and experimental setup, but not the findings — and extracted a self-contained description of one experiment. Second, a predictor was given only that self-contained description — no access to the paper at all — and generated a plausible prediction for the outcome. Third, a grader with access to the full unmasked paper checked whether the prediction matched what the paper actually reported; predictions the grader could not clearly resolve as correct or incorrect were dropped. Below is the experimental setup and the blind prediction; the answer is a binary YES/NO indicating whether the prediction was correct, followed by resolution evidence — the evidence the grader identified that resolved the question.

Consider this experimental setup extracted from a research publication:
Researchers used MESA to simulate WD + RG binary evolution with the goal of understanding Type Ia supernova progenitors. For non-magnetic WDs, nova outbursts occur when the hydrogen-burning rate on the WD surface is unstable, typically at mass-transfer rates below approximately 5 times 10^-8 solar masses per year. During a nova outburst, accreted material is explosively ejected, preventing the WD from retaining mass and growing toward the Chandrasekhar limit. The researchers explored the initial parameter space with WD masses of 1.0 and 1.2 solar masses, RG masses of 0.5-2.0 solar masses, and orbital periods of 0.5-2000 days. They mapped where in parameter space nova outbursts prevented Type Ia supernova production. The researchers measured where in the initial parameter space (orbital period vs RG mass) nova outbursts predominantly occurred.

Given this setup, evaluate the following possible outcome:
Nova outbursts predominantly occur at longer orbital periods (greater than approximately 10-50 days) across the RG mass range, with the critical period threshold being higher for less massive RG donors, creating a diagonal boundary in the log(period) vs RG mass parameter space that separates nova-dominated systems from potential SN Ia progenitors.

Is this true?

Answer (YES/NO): NO